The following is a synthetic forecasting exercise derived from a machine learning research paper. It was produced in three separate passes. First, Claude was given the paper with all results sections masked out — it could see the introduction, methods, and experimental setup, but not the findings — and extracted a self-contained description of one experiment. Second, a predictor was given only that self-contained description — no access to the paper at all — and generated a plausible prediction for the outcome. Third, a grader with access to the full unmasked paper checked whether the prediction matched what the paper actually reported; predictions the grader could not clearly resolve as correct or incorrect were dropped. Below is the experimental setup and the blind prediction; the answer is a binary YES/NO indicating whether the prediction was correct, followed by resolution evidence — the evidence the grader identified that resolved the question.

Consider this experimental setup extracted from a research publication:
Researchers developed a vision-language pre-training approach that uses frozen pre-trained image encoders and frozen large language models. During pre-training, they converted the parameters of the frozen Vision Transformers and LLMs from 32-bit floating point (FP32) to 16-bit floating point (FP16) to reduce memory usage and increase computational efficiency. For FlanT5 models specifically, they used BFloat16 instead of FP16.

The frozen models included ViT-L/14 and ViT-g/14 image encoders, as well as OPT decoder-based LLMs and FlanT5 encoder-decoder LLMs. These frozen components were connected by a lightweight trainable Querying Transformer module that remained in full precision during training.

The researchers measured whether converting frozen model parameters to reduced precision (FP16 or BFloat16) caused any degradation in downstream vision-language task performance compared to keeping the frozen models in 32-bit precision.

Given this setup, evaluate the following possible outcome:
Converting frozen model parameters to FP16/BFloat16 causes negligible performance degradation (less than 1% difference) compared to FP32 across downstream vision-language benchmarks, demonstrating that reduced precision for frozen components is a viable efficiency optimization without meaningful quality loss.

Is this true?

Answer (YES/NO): YES